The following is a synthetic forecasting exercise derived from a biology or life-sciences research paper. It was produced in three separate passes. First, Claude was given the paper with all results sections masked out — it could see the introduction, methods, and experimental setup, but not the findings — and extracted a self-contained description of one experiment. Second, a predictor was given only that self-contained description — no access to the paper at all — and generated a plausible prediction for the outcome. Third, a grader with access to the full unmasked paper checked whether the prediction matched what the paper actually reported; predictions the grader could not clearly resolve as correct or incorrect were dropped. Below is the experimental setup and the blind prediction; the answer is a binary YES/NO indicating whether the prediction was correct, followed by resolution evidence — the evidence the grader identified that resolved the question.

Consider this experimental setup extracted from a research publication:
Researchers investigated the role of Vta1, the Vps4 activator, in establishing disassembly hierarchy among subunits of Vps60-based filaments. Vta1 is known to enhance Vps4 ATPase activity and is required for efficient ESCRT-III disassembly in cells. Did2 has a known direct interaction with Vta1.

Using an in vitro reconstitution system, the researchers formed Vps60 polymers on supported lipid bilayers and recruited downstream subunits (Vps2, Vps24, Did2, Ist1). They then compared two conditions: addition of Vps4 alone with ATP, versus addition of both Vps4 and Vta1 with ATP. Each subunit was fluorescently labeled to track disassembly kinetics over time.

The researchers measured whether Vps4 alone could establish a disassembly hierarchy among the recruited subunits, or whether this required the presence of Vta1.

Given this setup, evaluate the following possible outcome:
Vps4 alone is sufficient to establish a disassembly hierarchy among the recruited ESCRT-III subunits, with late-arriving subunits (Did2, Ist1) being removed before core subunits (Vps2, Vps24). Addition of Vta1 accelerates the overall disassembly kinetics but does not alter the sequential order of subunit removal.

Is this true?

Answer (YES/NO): NO